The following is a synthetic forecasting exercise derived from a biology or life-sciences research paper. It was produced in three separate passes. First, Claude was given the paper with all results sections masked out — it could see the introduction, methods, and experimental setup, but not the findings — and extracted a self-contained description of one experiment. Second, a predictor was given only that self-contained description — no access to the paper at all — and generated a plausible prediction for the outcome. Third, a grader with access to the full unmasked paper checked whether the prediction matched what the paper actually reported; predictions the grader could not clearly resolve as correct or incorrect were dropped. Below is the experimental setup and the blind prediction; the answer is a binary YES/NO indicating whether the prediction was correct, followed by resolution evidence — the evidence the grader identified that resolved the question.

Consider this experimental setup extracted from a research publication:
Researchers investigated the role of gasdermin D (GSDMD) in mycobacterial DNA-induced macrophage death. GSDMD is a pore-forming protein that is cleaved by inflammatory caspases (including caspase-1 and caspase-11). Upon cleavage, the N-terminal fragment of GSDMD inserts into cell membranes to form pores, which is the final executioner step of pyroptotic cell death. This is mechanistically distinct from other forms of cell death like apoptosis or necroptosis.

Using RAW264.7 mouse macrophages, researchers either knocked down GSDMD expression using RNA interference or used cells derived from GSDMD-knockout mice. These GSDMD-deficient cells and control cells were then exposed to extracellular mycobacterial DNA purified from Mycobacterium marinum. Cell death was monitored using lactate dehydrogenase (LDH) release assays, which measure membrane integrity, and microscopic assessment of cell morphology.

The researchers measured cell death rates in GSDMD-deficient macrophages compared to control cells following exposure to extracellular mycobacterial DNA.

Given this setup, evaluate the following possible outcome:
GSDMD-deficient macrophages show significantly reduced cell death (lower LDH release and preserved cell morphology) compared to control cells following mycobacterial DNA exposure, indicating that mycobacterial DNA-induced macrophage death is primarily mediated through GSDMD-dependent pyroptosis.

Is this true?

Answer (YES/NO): YES